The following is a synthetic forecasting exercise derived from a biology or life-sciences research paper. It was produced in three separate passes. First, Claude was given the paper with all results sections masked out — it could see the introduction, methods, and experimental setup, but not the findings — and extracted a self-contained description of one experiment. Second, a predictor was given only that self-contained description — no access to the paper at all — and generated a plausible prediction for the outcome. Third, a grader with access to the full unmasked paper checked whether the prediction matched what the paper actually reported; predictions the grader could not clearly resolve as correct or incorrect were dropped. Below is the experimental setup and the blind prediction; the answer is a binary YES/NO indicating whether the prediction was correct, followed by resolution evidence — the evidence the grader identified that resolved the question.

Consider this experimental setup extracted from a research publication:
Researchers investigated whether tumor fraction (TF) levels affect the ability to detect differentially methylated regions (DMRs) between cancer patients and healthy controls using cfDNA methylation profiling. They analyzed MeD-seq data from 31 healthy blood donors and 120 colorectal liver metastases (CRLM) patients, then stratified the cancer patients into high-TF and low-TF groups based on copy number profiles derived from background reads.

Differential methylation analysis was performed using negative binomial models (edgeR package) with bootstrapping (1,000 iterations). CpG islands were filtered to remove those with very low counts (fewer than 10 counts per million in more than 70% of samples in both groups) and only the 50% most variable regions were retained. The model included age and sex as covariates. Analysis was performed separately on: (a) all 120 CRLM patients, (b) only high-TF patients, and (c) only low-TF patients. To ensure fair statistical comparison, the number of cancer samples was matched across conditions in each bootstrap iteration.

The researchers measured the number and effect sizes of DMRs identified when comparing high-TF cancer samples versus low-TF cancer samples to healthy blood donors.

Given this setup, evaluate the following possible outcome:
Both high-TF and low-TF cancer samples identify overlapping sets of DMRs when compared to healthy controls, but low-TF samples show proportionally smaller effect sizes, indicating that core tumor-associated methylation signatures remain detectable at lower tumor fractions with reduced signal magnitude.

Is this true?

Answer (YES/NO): NO